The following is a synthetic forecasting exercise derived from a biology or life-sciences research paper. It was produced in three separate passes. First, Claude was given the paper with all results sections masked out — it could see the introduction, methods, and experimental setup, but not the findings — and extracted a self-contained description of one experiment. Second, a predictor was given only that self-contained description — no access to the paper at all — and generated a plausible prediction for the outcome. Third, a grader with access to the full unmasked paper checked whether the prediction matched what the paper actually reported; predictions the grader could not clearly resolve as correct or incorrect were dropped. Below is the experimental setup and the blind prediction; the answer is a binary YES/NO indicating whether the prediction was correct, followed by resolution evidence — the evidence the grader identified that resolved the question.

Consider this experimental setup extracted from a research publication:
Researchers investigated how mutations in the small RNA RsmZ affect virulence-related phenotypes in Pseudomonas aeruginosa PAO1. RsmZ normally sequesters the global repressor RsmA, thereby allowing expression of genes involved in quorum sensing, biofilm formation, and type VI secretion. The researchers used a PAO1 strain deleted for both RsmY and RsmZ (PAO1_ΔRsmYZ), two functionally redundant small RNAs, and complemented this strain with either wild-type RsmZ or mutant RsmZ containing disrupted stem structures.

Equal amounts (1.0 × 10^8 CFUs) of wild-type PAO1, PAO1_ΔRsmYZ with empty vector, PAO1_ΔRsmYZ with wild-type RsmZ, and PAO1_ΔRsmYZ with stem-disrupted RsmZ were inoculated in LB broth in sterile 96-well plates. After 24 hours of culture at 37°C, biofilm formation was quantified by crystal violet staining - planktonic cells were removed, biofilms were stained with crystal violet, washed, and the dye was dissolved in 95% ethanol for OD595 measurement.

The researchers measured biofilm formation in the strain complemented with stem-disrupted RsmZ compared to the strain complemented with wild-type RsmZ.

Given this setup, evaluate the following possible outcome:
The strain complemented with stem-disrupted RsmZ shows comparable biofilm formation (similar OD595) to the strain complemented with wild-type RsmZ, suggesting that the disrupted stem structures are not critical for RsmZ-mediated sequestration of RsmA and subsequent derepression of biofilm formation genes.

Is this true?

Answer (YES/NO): NO